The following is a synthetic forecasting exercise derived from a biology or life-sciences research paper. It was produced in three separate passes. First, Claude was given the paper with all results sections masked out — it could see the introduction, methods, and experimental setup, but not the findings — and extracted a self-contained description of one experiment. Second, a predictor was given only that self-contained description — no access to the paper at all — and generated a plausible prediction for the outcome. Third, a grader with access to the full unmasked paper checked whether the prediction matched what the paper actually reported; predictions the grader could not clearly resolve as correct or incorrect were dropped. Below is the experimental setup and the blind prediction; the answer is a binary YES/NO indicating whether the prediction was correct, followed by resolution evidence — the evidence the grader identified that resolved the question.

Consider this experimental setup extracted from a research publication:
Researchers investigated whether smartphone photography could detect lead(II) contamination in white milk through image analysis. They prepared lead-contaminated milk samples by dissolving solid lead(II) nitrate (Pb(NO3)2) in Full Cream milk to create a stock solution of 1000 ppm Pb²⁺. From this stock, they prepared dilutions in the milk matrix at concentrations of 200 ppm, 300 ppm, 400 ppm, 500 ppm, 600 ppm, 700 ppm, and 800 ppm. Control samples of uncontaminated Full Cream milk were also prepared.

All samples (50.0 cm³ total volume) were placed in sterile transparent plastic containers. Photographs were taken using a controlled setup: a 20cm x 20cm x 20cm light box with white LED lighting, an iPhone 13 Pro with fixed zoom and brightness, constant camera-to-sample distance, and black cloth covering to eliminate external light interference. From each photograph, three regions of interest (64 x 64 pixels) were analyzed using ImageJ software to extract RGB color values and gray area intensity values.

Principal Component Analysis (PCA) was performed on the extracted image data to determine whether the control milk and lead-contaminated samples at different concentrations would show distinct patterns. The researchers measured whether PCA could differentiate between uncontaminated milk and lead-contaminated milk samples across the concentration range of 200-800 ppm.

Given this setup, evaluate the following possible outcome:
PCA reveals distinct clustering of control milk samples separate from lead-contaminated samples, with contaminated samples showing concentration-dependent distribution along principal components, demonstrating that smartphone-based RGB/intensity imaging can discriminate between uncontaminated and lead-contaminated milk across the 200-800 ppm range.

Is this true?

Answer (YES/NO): YES